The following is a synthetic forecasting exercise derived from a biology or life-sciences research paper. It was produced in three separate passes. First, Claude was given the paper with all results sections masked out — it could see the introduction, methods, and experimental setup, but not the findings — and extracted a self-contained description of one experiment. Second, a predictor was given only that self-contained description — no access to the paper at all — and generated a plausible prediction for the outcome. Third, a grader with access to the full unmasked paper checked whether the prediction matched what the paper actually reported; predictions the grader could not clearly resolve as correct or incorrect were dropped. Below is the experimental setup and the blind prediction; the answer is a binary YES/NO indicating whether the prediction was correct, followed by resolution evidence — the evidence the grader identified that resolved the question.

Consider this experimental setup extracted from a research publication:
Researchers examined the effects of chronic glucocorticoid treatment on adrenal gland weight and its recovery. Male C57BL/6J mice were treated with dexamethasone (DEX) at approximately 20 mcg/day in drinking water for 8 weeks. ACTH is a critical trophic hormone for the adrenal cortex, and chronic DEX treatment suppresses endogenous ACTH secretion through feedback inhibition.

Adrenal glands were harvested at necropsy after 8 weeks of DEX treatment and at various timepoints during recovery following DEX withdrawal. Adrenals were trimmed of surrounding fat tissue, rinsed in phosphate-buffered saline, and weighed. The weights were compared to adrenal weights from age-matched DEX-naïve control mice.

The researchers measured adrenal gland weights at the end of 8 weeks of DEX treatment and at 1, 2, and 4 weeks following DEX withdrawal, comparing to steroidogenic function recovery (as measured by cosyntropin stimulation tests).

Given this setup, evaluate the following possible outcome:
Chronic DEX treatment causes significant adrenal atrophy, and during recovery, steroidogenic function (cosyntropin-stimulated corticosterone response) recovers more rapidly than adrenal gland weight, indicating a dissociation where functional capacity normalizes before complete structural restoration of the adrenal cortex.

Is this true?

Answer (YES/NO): NO